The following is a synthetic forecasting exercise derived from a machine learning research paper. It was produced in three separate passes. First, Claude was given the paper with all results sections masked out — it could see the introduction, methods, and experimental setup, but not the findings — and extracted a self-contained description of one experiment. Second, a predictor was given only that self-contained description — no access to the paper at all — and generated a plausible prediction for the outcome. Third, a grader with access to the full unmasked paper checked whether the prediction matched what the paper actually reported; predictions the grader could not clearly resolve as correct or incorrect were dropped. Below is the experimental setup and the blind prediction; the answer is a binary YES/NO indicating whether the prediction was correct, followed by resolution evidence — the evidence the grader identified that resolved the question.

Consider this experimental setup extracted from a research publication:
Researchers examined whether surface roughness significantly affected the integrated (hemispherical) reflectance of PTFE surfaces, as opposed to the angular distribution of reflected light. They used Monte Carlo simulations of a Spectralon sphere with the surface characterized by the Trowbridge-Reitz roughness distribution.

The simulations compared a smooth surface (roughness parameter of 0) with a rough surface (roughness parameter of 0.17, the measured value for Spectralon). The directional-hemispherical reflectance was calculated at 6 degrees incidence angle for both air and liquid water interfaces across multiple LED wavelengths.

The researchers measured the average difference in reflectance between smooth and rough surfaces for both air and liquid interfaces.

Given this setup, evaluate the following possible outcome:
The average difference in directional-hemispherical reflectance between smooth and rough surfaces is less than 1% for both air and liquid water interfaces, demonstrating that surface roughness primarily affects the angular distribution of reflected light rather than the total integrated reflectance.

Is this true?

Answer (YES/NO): YES